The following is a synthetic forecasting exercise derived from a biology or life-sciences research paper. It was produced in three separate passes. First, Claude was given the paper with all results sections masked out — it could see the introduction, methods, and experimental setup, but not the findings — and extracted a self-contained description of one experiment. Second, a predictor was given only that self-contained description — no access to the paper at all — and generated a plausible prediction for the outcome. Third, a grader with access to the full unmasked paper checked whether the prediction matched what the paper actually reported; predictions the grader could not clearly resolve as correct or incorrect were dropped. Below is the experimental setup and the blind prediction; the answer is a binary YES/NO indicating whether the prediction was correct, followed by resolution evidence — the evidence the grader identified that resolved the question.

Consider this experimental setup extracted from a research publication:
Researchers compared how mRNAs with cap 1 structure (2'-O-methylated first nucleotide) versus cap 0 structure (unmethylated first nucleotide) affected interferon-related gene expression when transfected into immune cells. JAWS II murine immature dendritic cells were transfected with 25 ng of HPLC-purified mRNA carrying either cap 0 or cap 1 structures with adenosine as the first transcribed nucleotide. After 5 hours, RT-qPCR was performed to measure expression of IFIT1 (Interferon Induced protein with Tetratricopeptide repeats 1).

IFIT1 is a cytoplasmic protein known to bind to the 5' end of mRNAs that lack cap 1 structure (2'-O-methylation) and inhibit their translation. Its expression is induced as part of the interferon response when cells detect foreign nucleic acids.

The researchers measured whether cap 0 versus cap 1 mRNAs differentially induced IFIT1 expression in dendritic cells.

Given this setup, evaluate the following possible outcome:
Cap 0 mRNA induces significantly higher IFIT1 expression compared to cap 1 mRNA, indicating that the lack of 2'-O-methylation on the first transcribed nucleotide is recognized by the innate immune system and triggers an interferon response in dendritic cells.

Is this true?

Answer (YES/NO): NO